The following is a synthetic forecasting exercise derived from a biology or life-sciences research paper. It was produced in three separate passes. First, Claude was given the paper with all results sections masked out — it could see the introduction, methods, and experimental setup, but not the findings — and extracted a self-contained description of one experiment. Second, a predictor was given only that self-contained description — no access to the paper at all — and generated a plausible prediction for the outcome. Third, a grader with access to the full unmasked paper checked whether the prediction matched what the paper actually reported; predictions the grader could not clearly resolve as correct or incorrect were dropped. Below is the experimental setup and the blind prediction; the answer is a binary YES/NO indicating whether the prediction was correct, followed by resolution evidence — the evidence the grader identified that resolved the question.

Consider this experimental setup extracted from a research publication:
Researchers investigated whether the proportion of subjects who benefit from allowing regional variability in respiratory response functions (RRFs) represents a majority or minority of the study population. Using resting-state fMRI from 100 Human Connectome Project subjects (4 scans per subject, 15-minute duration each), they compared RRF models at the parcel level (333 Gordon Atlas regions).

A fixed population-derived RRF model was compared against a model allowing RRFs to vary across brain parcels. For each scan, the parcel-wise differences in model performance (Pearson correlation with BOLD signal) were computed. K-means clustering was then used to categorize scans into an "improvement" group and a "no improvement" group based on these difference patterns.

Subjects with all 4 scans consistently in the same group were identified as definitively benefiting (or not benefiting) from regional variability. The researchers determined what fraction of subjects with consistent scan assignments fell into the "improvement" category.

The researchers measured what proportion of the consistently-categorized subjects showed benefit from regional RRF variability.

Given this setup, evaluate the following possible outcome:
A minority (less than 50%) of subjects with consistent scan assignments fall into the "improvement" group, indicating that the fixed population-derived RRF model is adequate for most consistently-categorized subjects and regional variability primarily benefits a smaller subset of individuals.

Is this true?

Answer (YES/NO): YES